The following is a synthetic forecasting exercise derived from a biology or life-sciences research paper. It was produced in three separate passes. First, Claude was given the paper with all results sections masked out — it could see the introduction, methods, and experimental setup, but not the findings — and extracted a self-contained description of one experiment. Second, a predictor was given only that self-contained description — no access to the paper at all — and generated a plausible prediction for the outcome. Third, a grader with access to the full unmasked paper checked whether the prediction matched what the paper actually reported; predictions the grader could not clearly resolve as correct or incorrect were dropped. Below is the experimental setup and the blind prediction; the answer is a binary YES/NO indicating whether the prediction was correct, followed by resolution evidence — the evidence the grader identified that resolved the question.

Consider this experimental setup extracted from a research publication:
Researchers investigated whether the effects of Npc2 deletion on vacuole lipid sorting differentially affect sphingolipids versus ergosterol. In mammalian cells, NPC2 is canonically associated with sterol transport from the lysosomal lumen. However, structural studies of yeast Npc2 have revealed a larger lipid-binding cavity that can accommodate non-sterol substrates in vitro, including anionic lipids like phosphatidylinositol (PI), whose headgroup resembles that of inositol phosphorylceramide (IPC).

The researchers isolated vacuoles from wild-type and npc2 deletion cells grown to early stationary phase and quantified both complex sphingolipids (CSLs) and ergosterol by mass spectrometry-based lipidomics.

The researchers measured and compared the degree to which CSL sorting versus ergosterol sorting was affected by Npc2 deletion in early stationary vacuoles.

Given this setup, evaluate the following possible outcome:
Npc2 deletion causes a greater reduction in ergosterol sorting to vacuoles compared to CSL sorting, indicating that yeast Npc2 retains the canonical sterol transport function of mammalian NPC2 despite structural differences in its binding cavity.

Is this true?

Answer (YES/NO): NO